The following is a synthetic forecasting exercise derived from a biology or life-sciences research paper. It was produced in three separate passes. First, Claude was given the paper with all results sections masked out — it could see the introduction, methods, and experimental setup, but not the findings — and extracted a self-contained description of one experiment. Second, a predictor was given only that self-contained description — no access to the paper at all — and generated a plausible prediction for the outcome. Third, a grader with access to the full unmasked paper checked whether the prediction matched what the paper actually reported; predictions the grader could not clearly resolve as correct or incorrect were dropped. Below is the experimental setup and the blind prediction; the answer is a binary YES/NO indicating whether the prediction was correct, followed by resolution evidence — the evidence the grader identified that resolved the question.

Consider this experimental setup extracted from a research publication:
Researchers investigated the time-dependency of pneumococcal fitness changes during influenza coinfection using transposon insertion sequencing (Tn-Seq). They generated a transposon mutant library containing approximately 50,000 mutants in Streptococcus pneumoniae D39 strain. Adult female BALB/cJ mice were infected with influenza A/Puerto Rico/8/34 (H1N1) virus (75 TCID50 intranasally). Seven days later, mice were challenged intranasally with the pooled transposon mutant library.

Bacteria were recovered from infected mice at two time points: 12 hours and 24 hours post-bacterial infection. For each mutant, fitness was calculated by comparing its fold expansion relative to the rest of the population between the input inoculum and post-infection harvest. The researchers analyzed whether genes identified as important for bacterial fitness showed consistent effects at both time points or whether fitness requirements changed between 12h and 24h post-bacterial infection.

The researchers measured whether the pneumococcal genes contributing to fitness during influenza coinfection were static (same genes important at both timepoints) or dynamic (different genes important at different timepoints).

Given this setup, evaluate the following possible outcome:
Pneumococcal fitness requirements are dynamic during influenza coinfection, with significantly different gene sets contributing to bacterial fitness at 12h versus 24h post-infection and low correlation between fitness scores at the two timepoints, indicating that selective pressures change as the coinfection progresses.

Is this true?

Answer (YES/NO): NO